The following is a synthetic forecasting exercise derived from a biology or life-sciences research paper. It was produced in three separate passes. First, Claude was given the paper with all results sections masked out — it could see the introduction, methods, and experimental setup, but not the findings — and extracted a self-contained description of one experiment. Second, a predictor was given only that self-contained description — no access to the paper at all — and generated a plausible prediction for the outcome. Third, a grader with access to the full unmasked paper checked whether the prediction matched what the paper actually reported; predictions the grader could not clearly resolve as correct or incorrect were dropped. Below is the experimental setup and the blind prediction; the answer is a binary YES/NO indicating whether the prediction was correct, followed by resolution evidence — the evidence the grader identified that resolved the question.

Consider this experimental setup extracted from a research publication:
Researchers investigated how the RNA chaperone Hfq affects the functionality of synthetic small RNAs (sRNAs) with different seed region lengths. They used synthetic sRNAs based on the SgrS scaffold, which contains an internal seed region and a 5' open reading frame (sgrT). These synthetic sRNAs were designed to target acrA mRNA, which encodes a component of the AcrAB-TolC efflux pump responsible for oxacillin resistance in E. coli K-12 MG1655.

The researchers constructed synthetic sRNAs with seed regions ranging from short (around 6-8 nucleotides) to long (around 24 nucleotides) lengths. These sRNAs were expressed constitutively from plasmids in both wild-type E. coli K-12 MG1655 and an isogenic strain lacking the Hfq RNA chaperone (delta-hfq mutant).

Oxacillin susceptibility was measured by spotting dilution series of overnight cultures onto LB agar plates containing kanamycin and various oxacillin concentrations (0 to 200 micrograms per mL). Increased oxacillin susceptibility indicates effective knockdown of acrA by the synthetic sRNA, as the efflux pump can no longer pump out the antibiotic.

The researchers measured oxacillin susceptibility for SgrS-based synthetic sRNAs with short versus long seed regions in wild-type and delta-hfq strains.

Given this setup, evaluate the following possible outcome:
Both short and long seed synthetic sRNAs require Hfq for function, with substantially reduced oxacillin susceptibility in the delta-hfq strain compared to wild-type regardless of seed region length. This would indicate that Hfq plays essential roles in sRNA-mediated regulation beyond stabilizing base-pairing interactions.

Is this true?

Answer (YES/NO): NO